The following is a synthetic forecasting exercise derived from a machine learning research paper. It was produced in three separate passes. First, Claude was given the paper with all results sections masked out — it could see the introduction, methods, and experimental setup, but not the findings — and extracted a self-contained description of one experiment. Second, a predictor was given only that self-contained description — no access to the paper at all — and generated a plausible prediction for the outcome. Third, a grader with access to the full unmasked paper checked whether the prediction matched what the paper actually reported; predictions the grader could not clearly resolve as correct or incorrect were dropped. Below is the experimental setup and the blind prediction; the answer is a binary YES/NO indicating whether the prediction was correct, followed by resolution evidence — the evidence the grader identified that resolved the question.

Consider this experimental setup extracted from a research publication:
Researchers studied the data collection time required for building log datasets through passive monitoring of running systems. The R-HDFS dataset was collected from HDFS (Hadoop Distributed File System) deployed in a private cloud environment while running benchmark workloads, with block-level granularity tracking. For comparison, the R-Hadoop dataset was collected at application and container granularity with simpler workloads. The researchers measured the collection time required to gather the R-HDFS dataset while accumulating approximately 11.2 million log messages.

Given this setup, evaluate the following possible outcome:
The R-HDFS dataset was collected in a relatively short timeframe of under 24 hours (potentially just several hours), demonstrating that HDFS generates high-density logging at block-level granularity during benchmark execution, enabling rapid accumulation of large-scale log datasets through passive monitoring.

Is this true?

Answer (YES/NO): NO